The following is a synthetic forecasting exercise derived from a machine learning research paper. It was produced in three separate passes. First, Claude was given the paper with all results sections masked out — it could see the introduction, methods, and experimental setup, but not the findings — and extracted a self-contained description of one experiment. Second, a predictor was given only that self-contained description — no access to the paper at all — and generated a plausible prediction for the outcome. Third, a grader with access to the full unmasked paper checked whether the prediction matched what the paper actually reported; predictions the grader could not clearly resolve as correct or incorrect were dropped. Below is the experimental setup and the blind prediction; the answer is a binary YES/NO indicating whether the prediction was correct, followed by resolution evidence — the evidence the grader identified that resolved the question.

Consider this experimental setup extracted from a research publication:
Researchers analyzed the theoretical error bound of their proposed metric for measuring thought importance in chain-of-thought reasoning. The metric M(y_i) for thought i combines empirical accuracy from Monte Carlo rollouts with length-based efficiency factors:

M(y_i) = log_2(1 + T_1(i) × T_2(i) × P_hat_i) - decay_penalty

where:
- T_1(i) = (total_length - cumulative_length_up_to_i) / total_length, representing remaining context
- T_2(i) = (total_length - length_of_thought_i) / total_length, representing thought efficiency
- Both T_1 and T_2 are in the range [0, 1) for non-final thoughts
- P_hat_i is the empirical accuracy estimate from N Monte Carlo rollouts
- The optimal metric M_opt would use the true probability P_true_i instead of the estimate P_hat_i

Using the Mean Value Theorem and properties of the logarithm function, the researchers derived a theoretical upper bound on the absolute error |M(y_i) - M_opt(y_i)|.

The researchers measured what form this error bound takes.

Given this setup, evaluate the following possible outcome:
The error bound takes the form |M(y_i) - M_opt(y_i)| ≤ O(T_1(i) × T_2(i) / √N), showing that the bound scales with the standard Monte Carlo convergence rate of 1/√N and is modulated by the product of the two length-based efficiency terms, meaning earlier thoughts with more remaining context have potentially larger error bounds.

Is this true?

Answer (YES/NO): NO